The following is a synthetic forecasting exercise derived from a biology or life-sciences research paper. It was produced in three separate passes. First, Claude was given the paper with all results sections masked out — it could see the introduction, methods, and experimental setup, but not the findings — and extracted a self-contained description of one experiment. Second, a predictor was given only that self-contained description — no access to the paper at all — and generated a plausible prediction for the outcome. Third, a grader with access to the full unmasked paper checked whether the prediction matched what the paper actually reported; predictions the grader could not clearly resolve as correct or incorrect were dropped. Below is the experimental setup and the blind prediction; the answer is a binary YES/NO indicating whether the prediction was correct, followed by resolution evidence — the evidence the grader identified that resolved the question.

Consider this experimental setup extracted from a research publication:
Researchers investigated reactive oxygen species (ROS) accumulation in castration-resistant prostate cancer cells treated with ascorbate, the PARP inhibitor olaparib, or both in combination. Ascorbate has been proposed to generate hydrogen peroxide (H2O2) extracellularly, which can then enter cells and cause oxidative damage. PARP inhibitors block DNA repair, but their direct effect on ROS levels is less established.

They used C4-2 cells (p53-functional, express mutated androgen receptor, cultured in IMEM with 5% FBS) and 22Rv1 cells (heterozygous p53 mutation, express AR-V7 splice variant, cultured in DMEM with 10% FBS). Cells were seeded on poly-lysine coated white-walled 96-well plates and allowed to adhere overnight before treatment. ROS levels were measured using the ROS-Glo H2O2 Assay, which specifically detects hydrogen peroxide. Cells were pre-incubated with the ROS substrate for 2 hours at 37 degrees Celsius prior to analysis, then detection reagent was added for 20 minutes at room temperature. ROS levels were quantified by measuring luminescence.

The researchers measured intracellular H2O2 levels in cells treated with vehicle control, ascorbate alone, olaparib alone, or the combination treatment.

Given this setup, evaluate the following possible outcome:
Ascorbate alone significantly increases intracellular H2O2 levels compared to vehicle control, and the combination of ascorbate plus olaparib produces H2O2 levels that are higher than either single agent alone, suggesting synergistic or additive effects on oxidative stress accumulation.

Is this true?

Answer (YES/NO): NO